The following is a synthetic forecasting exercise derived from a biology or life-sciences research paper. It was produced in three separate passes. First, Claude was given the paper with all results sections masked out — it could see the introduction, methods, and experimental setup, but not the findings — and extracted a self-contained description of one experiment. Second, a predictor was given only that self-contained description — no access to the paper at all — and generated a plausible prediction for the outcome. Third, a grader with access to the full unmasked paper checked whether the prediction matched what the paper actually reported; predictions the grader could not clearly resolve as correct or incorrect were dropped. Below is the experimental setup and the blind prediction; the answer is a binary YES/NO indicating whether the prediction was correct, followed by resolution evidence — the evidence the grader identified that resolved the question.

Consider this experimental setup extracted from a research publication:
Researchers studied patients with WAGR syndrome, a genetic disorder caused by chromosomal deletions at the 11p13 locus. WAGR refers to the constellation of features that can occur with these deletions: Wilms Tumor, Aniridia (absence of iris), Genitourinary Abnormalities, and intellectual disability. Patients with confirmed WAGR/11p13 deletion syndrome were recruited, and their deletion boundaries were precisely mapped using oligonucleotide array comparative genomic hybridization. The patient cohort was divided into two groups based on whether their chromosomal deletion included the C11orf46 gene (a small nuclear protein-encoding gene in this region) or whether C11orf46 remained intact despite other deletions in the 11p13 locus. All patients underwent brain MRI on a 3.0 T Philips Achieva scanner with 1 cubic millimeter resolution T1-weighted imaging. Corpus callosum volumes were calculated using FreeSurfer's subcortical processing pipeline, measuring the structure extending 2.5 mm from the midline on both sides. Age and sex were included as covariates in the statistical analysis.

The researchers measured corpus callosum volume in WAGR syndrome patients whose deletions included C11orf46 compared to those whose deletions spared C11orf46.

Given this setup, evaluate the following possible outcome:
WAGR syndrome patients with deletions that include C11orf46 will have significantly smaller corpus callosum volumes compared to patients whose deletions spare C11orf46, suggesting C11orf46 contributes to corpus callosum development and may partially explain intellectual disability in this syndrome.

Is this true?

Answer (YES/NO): YES